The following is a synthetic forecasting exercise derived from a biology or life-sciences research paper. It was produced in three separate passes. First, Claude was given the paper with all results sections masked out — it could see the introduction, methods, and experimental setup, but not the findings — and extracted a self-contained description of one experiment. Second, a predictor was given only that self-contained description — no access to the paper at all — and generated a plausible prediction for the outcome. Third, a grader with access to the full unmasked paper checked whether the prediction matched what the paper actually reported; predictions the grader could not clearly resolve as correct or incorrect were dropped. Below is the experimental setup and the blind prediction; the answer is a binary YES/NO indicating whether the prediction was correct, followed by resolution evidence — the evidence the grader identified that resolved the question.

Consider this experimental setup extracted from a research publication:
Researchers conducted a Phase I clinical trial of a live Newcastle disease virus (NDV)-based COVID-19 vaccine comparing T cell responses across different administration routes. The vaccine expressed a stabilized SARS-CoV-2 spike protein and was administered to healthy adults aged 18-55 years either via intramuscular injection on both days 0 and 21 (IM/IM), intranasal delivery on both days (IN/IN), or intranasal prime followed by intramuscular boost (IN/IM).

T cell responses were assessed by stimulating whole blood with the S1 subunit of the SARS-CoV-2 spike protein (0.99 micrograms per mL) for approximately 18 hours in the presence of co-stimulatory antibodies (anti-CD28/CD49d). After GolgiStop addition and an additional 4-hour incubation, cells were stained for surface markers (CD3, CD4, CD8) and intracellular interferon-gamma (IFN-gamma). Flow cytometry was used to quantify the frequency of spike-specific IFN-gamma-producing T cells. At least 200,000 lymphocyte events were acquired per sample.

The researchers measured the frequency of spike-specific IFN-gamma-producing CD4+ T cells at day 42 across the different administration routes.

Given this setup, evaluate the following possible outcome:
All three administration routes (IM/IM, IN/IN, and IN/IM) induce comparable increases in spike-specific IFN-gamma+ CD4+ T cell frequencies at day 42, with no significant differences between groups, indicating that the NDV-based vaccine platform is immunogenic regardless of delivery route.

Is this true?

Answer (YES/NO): NO